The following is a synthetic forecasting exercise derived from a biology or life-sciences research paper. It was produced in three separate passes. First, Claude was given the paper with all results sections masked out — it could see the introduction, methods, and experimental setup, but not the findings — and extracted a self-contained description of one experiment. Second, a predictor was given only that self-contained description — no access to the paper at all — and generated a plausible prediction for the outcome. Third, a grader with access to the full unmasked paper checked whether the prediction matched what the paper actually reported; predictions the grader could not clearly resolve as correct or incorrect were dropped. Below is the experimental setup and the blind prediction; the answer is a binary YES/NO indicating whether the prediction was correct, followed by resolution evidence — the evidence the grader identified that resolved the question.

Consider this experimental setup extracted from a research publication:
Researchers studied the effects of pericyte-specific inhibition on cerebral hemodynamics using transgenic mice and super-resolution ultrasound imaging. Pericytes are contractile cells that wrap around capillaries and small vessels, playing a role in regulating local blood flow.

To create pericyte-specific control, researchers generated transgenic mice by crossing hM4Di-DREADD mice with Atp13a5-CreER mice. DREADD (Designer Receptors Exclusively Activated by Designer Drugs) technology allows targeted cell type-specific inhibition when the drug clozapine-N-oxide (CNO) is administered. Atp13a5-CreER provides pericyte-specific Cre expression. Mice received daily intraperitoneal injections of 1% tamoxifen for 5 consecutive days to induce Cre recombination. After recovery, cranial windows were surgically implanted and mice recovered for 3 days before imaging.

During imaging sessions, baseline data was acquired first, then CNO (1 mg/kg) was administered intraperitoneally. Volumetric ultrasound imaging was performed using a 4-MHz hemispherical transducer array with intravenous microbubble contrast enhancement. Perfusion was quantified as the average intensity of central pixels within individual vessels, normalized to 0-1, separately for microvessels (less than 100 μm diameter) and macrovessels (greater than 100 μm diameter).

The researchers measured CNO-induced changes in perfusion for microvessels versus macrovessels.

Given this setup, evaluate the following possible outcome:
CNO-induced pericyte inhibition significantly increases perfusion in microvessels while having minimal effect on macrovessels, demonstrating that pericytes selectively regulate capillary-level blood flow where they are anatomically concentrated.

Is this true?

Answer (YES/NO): NO